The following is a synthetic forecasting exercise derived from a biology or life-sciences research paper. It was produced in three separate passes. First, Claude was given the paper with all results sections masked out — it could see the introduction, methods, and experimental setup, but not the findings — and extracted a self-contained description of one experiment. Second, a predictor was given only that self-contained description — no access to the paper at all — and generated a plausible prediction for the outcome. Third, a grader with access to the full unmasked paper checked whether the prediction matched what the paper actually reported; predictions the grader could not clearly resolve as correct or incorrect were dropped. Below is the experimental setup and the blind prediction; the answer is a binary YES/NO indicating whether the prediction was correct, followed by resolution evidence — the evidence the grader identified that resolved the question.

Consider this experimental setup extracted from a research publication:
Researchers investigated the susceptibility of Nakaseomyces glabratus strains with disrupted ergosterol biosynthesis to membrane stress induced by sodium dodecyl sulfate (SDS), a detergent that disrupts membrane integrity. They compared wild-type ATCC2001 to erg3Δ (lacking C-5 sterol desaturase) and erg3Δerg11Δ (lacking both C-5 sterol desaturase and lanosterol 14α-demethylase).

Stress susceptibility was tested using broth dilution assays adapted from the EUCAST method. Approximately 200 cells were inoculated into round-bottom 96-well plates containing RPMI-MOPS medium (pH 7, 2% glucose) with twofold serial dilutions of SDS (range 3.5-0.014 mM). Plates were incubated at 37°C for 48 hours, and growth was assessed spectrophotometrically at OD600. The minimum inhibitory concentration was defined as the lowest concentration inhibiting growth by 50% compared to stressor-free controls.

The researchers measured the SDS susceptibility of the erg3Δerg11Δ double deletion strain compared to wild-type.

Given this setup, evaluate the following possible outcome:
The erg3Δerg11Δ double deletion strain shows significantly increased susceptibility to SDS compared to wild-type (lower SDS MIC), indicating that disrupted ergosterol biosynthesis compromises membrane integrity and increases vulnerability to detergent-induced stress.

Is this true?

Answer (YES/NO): YES